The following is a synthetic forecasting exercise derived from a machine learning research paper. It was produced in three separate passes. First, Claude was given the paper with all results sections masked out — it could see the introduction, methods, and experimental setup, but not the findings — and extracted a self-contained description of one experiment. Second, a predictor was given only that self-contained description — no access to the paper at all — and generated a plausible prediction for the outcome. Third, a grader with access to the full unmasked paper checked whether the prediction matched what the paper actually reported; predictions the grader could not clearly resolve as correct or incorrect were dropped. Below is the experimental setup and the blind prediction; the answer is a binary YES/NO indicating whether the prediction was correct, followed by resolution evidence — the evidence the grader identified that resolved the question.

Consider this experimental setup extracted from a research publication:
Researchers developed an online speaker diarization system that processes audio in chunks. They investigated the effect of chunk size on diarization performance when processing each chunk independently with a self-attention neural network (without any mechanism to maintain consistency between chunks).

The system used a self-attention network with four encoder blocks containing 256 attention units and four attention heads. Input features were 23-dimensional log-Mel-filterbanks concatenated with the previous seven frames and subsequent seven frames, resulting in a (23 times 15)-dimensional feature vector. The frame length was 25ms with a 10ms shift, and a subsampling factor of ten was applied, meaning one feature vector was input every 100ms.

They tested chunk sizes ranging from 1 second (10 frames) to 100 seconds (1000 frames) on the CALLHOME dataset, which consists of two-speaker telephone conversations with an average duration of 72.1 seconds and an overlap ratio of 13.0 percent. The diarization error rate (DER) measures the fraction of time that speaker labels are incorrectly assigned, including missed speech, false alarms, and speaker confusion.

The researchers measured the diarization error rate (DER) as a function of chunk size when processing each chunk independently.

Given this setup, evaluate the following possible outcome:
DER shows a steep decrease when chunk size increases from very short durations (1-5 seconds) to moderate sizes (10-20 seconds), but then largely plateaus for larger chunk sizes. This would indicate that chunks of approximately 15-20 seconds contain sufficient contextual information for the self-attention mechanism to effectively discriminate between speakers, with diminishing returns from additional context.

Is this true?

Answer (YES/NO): NO